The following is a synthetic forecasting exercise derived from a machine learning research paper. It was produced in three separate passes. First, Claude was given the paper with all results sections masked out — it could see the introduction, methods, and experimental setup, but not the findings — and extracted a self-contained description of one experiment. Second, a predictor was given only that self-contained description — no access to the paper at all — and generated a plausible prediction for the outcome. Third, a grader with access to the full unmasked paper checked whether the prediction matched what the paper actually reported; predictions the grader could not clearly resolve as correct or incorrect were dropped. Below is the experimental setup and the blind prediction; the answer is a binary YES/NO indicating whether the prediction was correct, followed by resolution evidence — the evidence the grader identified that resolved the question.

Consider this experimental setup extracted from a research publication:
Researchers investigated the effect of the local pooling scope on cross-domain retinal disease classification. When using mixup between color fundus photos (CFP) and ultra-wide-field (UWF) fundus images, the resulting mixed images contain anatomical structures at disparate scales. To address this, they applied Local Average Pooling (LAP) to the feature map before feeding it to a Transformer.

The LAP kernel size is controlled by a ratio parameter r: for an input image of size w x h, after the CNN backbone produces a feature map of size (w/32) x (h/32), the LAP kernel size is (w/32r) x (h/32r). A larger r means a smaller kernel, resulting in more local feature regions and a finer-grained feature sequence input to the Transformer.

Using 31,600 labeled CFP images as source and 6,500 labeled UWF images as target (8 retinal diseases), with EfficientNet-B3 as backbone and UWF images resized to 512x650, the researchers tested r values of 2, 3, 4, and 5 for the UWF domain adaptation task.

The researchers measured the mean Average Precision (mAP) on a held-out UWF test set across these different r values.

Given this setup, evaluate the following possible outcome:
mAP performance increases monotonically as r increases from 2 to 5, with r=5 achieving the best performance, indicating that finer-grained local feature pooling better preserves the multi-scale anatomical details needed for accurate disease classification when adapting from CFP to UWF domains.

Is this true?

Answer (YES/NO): NO